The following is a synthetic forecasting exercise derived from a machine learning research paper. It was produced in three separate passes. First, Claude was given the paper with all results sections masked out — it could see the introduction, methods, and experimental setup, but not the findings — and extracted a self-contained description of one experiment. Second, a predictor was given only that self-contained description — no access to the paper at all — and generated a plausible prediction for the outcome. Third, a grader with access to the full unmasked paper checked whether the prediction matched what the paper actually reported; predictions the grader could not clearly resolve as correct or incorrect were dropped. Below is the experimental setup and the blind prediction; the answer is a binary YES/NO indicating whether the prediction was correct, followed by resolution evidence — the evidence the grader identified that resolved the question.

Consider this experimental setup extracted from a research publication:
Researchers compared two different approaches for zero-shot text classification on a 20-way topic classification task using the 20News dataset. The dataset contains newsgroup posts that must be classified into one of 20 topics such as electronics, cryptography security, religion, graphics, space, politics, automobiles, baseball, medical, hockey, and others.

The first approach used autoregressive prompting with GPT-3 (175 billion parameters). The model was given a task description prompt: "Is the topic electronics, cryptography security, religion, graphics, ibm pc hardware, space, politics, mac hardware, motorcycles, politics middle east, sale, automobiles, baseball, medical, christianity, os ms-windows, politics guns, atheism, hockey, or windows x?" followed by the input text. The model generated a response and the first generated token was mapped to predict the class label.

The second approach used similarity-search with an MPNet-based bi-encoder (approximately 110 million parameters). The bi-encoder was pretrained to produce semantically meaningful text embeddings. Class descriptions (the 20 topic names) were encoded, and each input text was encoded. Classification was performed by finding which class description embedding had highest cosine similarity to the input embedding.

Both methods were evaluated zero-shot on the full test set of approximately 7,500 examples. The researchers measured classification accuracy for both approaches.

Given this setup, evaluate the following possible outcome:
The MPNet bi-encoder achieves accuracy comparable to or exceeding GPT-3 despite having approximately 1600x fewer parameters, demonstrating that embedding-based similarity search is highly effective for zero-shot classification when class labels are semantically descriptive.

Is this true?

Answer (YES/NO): YES